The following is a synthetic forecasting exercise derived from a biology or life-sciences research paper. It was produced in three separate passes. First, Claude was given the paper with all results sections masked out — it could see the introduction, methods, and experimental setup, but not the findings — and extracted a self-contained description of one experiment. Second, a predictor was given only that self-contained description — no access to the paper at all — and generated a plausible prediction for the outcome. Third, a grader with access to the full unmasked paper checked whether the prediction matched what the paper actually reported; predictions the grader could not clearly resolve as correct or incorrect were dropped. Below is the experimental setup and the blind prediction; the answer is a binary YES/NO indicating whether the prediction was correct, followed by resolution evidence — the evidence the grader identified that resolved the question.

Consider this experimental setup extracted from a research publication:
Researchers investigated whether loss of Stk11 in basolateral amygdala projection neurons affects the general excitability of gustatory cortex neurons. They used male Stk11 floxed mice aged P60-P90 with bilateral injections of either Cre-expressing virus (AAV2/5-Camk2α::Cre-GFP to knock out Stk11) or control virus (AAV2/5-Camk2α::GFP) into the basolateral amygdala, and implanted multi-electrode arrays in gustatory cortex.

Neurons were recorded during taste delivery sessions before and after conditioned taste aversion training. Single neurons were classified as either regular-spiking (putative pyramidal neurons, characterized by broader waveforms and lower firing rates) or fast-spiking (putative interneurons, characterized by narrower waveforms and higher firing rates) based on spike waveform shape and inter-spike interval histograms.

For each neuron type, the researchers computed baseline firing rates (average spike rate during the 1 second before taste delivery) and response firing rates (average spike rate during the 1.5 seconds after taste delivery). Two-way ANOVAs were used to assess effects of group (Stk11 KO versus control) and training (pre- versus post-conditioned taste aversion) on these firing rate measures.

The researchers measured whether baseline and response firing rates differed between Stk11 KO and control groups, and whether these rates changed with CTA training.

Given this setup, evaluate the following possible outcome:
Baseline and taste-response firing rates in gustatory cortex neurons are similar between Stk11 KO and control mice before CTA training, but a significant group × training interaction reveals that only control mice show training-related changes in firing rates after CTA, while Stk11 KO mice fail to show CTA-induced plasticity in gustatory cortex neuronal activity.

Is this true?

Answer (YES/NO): NO